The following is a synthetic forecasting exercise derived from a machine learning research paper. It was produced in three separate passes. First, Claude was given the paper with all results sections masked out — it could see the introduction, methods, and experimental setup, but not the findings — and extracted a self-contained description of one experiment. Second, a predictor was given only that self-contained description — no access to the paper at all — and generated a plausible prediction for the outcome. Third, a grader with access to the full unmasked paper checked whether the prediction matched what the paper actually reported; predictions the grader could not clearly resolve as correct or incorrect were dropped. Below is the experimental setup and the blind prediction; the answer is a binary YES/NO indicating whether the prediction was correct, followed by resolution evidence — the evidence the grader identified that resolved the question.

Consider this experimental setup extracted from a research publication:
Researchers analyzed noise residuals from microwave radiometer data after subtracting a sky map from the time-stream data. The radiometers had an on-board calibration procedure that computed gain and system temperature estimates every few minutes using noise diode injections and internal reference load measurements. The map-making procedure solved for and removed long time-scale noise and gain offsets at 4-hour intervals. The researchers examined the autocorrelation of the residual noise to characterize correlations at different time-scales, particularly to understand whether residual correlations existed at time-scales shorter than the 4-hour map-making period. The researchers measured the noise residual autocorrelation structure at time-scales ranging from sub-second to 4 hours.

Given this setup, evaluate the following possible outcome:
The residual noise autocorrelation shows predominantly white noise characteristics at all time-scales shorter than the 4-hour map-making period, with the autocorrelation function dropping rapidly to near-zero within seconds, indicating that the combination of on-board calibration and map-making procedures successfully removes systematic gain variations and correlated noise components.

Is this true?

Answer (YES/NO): NO